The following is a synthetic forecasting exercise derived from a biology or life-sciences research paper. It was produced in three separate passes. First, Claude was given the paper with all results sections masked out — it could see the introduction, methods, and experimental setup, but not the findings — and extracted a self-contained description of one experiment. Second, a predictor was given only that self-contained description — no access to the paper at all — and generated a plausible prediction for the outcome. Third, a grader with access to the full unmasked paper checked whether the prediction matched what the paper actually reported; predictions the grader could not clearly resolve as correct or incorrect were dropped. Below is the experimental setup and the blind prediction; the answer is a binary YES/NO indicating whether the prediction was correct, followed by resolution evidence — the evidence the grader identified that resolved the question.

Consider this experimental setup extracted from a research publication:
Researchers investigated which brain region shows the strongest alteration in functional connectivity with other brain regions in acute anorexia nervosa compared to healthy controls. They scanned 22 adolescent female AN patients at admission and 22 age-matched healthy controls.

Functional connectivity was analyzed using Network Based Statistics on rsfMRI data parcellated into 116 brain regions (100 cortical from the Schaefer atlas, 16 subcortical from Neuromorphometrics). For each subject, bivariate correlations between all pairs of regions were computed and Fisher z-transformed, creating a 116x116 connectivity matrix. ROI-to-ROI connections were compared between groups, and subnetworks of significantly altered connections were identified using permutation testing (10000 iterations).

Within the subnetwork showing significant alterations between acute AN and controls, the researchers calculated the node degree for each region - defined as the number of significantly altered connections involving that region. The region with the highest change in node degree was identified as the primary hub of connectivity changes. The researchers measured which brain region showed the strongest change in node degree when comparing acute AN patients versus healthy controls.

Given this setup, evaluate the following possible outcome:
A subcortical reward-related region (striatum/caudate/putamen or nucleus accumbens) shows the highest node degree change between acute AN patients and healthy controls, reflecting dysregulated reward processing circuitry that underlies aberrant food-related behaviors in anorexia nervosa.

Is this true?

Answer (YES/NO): NO